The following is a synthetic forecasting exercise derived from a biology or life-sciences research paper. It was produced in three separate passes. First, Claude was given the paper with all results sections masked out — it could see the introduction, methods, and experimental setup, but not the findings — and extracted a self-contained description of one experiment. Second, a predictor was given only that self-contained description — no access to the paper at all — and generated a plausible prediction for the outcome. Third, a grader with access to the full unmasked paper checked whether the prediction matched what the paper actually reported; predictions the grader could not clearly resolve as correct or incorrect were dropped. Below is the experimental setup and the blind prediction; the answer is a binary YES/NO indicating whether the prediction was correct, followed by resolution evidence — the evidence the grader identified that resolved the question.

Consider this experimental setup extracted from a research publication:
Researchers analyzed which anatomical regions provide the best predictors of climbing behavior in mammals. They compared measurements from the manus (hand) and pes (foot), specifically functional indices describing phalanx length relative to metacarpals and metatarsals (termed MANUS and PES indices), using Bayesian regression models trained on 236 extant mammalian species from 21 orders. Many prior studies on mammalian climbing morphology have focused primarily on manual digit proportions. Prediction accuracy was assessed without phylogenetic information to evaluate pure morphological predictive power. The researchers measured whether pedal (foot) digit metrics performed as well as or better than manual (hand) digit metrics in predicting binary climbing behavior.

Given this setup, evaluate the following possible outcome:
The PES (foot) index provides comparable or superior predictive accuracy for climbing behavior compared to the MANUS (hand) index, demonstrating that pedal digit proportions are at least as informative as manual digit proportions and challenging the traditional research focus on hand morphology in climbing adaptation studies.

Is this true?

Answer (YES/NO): YES